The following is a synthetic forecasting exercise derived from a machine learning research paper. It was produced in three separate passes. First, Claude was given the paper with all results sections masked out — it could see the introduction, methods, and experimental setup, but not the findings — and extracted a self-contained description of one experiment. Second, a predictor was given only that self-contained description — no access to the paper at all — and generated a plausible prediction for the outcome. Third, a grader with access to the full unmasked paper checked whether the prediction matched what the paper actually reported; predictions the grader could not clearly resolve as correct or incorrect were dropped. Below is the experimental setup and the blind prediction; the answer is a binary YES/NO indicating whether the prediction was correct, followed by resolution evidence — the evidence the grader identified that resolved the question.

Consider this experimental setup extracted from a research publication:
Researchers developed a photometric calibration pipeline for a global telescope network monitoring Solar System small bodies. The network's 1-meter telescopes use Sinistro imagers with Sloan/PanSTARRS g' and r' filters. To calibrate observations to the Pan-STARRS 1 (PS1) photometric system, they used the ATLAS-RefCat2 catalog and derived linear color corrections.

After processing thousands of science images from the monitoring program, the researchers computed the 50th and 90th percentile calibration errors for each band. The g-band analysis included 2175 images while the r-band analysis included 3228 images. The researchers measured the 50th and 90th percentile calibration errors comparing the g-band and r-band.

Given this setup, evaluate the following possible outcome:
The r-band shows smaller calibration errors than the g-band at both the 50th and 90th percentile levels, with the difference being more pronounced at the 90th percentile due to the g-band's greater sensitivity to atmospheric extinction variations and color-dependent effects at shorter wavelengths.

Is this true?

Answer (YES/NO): NO